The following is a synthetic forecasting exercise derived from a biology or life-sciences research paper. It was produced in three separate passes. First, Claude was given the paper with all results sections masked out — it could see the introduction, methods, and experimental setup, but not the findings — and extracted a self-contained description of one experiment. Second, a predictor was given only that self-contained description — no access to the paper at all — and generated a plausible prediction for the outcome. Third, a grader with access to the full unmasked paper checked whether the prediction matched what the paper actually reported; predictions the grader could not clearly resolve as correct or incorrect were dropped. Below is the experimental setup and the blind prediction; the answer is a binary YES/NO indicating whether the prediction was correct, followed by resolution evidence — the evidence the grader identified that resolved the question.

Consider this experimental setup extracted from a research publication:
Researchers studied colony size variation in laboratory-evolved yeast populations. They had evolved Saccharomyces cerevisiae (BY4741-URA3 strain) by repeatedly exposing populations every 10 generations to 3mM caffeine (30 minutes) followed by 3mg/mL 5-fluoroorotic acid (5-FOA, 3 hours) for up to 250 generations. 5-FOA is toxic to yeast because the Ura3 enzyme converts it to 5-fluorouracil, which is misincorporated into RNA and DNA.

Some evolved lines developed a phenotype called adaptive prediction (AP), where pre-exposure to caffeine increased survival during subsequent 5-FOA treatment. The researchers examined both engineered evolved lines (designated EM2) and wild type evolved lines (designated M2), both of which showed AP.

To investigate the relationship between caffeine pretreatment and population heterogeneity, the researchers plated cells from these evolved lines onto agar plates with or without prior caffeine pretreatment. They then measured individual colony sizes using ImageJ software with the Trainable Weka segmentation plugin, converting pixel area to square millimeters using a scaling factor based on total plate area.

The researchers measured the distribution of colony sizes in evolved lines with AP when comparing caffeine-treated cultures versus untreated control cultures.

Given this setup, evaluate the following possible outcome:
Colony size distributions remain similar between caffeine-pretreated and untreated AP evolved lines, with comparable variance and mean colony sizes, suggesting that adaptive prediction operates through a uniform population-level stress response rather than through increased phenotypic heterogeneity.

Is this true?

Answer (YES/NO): NO